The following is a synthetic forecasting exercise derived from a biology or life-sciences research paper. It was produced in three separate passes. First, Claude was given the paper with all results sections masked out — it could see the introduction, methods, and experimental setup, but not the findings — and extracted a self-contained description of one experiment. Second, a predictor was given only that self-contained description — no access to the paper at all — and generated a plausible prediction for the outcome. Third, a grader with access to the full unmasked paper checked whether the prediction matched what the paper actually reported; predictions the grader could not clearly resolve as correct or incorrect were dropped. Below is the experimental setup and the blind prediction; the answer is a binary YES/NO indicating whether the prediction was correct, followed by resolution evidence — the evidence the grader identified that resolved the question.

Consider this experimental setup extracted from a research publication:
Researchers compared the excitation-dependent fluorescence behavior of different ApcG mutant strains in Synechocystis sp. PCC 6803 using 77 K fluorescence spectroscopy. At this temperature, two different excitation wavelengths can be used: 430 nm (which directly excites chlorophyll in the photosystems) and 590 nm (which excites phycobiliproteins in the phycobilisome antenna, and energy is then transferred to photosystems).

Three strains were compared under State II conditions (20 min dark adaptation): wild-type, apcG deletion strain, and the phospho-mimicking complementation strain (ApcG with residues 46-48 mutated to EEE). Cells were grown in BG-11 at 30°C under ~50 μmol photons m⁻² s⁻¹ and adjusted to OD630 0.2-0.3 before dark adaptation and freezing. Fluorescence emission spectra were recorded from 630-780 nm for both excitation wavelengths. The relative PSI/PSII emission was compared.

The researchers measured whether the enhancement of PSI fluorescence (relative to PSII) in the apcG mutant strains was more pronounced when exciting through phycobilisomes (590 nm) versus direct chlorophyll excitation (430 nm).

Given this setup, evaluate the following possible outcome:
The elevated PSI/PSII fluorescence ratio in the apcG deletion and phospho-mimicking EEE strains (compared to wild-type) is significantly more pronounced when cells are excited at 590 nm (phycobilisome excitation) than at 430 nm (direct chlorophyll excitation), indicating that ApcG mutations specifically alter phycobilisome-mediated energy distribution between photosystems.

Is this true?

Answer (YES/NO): NO